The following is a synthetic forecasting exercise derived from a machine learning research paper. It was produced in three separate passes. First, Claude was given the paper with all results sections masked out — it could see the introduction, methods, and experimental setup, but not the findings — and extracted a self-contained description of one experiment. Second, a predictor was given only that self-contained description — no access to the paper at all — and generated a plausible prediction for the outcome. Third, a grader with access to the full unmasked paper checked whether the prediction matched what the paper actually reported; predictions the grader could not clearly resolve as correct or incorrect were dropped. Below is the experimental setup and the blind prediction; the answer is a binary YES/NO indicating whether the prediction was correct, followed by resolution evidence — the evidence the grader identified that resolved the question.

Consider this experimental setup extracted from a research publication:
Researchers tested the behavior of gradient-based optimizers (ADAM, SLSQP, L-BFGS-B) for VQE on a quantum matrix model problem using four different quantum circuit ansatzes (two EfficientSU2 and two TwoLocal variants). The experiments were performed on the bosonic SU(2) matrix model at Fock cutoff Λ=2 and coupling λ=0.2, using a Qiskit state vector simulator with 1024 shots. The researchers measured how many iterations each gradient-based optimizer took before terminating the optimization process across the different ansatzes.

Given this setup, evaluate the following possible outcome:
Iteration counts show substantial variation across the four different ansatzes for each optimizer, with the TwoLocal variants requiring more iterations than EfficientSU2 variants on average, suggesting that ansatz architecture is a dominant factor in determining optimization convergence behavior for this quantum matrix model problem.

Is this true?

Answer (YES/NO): NO